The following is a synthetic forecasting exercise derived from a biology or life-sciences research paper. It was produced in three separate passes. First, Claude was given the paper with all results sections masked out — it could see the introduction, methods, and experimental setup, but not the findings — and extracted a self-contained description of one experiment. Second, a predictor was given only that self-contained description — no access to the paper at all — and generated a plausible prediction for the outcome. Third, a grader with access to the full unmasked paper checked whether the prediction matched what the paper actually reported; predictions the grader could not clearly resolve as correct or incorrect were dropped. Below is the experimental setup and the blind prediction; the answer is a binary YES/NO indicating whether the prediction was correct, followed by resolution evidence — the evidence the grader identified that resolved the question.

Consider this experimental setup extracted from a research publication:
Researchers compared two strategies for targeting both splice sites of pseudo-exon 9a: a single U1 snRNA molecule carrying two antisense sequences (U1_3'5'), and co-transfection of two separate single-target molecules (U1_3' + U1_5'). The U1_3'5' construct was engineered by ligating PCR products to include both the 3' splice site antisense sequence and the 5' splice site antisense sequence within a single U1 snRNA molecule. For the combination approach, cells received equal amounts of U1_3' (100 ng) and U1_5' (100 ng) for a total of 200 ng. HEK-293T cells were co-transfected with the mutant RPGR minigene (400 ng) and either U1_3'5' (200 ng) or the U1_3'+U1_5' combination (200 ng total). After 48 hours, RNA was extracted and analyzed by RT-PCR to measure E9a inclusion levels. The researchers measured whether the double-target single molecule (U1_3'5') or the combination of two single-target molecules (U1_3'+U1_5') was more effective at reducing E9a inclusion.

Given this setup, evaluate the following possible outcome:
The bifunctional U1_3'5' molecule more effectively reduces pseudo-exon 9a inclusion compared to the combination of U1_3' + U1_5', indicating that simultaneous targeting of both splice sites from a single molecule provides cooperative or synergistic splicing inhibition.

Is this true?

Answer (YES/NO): NO